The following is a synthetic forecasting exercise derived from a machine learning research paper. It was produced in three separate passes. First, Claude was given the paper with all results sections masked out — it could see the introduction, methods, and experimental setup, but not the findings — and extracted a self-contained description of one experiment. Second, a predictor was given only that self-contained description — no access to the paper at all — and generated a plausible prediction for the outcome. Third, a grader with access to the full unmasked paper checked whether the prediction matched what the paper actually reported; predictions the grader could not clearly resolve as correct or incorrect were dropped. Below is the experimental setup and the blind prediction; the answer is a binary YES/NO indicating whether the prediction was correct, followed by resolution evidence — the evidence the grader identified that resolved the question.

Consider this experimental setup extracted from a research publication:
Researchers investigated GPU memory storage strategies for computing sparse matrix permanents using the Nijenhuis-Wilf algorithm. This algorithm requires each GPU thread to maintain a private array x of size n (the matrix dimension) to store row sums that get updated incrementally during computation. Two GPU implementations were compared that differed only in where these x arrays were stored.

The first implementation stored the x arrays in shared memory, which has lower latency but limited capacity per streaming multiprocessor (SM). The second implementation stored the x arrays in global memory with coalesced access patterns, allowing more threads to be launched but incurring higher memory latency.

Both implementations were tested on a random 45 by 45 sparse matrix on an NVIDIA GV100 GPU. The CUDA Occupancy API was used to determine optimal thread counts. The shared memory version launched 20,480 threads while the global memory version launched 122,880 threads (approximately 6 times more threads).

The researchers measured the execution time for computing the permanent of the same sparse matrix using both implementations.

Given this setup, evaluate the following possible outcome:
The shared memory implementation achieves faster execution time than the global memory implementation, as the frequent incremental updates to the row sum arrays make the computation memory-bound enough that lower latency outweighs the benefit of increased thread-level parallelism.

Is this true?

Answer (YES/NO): YES